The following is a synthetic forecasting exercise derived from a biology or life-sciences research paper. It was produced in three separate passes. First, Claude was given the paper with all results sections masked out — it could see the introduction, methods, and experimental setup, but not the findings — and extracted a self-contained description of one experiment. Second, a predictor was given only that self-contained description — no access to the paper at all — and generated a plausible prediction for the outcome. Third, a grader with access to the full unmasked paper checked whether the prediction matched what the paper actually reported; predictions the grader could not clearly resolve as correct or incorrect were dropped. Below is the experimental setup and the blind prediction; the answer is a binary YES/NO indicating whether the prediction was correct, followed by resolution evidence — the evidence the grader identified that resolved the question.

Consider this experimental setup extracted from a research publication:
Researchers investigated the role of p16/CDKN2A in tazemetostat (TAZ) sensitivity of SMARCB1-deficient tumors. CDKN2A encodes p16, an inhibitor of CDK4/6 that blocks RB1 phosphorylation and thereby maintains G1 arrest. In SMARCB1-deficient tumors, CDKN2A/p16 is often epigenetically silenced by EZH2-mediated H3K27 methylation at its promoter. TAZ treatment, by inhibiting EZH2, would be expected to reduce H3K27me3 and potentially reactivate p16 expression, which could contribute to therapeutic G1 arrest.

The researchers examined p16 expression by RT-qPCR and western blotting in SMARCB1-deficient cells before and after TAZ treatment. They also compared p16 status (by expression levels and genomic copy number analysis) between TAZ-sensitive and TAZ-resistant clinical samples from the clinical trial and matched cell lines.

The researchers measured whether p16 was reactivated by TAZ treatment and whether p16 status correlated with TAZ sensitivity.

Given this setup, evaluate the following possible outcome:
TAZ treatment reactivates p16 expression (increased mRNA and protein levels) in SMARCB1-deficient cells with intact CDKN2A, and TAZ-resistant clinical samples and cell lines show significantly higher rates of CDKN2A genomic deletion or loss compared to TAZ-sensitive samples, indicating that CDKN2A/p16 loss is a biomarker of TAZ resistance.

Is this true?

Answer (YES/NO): YES